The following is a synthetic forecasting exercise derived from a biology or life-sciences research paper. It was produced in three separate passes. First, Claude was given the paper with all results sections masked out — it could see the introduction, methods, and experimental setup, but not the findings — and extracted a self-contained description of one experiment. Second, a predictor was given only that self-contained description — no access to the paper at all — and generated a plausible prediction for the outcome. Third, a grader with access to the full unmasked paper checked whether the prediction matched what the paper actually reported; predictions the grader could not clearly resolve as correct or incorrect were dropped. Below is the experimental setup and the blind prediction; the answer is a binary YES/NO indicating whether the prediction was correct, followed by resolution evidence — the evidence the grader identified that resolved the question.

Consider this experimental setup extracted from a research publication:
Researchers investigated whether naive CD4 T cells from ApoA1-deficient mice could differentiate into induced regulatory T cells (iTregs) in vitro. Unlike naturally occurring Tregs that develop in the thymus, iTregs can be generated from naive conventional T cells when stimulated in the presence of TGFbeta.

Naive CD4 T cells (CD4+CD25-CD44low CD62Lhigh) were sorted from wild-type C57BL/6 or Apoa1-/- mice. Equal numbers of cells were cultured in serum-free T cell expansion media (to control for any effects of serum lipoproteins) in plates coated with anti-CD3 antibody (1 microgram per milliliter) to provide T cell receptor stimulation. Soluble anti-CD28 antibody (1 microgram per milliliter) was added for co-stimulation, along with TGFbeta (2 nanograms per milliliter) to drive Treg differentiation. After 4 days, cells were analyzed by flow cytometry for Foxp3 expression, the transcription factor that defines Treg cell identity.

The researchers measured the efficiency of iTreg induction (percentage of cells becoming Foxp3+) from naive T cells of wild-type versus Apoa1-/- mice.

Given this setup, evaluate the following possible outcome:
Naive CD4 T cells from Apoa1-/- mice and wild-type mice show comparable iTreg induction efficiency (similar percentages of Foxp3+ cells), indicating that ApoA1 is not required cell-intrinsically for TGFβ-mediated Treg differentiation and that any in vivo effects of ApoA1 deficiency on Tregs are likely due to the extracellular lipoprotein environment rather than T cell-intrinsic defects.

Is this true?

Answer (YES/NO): NO